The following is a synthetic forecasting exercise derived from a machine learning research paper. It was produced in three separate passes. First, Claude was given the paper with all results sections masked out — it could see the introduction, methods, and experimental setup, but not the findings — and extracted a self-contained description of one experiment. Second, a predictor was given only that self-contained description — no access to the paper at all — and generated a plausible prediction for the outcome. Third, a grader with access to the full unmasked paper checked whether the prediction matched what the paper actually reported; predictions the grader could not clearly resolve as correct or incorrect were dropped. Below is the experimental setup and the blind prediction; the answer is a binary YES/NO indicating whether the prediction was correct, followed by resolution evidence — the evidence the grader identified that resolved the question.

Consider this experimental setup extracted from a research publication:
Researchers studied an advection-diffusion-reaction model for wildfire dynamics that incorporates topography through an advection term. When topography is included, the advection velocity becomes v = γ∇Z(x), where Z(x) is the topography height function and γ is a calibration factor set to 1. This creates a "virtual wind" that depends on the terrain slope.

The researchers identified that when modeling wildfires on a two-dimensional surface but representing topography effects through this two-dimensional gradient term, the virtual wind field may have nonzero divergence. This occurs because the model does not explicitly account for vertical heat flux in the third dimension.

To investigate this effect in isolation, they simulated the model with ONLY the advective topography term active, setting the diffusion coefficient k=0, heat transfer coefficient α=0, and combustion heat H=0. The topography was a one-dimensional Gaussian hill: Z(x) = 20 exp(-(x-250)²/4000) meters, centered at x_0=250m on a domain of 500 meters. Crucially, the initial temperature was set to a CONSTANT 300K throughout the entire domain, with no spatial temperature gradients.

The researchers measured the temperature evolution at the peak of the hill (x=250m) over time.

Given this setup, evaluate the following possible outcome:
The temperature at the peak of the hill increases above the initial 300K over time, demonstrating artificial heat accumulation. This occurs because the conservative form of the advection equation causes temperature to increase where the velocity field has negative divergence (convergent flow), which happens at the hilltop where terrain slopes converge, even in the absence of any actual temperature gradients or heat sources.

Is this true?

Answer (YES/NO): YES